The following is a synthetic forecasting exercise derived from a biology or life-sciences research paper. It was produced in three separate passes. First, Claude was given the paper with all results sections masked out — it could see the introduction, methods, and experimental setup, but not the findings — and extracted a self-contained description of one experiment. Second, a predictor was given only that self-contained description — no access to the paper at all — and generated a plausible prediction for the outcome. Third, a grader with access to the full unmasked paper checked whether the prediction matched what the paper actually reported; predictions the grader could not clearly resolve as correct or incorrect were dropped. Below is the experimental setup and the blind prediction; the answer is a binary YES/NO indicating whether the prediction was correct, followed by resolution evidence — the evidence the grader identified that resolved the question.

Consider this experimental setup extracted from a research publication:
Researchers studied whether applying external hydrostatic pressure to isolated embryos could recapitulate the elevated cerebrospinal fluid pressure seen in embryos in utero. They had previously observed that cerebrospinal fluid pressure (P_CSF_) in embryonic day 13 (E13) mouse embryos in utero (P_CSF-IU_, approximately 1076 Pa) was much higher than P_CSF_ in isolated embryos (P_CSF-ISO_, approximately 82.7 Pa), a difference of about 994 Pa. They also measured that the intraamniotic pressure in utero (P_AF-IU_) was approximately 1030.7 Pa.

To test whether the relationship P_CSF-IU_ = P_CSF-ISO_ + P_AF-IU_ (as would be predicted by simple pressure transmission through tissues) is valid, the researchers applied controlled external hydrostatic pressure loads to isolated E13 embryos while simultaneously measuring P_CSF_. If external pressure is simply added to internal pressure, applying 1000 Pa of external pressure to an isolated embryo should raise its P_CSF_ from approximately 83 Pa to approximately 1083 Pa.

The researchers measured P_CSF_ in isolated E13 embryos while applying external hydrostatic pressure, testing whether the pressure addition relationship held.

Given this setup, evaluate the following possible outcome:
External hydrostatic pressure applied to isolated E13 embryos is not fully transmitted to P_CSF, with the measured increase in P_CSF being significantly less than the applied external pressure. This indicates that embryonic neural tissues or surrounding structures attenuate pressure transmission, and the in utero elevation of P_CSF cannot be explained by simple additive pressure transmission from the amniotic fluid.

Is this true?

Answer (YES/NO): NO